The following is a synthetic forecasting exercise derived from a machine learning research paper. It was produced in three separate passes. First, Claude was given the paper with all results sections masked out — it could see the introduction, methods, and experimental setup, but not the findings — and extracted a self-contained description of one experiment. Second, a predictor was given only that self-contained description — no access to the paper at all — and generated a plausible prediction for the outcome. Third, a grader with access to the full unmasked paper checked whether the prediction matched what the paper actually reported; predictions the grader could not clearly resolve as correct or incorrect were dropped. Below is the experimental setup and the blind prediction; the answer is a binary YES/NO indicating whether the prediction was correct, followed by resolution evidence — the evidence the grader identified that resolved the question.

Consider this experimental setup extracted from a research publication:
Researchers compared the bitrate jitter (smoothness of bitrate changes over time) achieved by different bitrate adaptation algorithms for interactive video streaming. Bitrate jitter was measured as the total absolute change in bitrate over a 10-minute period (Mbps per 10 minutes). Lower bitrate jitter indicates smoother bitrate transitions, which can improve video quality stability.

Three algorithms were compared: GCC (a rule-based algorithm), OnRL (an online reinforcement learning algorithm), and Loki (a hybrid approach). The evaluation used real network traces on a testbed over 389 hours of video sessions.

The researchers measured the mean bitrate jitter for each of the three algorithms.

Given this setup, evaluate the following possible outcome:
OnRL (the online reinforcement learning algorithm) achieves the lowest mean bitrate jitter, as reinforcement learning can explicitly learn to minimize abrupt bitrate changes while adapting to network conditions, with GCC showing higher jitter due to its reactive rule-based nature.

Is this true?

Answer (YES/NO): YES